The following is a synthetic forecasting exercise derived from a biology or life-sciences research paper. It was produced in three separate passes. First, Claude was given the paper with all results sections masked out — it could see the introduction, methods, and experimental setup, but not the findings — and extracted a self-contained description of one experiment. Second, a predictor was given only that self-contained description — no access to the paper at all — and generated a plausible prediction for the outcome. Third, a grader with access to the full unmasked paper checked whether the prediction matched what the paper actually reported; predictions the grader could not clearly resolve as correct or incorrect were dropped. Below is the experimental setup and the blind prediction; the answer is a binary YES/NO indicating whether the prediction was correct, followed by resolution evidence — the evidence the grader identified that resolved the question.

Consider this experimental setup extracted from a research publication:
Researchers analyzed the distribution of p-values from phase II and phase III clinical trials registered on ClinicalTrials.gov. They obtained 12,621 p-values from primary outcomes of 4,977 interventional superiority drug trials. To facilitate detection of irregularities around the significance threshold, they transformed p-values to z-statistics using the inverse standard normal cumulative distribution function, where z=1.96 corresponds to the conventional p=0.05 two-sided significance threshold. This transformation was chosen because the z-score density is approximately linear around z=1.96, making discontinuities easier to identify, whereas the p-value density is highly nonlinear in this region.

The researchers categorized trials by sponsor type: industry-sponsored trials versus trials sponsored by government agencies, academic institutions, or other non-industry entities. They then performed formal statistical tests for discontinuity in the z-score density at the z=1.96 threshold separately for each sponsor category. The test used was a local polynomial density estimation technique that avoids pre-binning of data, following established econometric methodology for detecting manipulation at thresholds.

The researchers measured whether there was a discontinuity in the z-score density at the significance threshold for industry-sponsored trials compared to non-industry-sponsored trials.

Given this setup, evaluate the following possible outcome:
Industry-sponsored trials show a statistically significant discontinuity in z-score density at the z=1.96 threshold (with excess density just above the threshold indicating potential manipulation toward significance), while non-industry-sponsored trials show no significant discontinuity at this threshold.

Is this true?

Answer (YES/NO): NO